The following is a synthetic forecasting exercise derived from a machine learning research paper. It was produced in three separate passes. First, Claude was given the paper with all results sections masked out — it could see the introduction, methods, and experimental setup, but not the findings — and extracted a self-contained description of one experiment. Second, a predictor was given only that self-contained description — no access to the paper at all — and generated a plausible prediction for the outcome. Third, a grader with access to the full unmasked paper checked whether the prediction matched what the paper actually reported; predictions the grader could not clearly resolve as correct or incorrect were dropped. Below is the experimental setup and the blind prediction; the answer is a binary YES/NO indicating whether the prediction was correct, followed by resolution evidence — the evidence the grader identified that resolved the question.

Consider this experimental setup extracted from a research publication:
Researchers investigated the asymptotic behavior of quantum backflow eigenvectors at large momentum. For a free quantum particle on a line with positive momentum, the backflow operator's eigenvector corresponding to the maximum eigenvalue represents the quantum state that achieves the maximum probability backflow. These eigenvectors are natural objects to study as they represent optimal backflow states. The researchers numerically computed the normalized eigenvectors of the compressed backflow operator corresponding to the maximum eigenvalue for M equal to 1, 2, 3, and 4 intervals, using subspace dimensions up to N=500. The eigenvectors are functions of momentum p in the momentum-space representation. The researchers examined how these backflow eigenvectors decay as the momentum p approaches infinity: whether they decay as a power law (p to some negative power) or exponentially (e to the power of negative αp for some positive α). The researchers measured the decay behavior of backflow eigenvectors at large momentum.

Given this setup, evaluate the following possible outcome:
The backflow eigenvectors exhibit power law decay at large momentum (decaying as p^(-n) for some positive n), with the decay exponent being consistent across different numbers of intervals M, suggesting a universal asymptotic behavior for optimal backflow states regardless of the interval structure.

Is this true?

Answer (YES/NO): YES